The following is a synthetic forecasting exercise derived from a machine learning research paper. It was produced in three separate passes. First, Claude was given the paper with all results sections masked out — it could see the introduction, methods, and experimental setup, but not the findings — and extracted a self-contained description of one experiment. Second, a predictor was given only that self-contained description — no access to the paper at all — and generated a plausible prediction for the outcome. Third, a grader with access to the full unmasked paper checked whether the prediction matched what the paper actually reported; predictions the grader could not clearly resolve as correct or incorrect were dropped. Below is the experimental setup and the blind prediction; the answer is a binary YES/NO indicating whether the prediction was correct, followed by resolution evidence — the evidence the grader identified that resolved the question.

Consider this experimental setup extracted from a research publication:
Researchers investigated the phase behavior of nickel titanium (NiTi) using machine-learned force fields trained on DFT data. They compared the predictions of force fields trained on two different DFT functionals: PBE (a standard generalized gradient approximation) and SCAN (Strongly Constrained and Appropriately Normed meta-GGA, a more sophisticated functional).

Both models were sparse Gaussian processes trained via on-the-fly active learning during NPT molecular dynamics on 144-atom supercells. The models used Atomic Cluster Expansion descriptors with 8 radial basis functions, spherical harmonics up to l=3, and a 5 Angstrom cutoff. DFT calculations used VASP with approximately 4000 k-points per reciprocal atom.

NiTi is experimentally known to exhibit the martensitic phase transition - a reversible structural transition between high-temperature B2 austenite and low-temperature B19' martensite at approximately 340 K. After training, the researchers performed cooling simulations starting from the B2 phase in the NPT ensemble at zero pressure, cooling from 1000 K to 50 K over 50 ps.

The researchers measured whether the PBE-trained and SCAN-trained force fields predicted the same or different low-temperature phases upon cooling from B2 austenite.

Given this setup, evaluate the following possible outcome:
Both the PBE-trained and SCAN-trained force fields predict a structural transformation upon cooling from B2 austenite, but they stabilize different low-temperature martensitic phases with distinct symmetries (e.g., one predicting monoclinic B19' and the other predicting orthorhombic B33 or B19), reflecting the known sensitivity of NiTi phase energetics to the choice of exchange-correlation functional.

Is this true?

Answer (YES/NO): NO